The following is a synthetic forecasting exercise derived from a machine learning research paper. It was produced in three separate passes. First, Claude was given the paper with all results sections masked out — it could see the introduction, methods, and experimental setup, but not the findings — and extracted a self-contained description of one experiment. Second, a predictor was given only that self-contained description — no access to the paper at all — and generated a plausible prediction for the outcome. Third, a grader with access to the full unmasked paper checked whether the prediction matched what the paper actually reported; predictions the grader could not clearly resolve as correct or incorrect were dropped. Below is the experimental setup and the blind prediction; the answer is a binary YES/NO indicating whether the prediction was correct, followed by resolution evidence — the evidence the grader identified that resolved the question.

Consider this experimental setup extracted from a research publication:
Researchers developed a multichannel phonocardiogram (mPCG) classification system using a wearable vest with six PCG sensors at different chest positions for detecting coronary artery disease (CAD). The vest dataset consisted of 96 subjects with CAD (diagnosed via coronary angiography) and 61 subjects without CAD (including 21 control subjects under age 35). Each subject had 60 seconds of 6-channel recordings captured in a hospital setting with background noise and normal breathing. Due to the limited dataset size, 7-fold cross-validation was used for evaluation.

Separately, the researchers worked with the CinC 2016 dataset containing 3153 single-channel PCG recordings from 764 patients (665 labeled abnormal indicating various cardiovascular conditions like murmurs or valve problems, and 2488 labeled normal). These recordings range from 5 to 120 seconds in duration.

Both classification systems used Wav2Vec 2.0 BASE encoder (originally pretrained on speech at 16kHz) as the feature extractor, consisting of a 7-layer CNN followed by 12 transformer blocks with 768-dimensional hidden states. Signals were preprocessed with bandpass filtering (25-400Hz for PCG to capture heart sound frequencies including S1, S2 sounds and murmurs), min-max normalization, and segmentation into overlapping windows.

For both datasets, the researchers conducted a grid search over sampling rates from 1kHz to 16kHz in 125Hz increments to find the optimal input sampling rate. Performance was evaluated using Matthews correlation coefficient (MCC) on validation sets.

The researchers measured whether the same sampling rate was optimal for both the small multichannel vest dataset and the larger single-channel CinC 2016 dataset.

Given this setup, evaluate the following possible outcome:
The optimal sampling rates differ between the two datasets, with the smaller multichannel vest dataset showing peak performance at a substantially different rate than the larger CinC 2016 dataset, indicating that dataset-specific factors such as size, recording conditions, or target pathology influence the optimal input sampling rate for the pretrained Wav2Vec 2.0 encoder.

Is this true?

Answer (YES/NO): YES